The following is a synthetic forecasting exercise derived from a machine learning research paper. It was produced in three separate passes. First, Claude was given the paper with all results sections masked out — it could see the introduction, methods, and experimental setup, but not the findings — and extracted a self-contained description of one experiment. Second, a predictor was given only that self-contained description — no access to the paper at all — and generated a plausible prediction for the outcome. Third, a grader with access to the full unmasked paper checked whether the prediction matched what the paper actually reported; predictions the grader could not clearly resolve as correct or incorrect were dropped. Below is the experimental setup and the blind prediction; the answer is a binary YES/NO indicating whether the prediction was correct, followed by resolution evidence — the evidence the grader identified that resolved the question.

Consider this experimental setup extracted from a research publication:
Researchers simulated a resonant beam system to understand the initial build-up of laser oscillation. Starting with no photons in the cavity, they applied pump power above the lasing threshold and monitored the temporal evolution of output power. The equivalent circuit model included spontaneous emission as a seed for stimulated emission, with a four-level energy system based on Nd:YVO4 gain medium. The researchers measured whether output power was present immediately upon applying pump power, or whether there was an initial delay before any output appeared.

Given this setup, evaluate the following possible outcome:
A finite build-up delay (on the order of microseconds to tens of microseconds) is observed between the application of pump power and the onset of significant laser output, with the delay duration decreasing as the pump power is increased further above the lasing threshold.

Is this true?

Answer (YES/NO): NO